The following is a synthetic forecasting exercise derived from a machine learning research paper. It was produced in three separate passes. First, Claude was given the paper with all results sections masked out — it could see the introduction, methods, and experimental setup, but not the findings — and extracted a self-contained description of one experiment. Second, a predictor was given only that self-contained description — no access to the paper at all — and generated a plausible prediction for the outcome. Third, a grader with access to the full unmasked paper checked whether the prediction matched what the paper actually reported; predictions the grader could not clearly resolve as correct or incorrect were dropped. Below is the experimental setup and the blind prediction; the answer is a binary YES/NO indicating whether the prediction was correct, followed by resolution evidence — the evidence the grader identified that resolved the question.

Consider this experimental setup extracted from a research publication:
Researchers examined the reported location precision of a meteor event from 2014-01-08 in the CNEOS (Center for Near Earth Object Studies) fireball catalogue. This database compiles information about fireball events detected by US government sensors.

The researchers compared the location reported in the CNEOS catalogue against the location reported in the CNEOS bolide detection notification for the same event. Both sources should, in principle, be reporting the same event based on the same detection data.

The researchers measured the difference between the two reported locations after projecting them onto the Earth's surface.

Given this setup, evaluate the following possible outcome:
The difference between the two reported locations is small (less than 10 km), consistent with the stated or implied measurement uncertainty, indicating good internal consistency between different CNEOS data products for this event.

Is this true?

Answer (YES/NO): NO